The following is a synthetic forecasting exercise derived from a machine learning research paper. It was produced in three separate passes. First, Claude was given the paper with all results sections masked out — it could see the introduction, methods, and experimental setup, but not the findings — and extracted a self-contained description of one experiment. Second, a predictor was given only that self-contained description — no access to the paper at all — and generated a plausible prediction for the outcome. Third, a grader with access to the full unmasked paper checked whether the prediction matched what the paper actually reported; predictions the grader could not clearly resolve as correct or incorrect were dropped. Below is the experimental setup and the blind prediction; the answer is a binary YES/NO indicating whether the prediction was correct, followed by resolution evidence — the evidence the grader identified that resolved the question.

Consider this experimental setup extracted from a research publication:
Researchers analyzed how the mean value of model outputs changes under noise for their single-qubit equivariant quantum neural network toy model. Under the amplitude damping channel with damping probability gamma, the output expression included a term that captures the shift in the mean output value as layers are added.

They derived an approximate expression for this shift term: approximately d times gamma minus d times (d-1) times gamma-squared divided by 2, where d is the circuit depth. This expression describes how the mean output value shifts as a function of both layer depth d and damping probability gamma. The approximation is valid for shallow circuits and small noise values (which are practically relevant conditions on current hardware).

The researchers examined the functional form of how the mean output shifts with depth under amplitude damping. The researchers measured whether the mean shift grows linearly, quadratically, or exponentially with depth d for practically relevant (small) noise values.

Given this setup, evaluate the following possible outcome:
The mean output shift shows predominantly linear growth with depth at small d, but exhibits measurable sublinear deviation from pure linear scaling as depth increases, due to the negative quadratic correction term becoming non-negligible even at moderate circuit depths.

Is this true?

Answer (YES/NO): NO